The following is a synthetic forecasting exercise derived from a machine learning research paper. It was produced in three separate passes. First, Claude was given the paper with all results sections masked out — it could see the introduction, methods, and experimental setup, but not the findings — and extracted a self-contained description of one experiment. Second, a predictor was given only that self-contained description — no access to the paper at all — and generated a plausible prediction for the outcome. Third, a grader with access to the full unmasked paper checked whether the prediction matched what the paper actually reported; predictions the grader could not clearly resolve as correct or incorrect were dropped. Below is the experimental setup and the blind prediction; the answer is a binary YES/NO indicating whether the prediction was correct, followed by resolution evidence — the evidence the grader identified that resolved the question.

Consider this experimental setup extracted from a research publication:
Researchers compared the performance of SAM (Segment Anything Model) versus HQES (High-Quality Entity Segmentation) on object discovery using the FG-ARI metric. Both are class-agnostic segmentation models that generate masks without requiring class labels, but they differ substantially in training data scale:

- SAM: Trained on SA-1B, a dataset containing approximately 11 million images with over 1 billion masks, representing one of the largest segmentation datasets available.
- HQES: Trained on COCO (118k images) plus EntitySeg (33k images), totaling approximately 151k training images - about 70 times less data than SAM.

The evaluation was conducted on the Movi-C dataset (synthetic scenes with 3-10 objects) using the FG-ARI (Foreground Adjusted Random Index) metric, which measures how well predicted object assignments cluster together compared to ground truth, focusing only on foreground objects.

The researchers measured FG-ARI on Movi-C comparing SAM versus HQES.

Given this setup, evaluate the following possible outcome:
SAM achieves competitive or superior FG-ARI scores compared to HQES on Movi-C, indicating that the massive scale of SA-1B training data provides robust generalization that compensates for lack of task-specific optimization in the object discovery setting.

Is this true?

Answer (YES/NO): YES